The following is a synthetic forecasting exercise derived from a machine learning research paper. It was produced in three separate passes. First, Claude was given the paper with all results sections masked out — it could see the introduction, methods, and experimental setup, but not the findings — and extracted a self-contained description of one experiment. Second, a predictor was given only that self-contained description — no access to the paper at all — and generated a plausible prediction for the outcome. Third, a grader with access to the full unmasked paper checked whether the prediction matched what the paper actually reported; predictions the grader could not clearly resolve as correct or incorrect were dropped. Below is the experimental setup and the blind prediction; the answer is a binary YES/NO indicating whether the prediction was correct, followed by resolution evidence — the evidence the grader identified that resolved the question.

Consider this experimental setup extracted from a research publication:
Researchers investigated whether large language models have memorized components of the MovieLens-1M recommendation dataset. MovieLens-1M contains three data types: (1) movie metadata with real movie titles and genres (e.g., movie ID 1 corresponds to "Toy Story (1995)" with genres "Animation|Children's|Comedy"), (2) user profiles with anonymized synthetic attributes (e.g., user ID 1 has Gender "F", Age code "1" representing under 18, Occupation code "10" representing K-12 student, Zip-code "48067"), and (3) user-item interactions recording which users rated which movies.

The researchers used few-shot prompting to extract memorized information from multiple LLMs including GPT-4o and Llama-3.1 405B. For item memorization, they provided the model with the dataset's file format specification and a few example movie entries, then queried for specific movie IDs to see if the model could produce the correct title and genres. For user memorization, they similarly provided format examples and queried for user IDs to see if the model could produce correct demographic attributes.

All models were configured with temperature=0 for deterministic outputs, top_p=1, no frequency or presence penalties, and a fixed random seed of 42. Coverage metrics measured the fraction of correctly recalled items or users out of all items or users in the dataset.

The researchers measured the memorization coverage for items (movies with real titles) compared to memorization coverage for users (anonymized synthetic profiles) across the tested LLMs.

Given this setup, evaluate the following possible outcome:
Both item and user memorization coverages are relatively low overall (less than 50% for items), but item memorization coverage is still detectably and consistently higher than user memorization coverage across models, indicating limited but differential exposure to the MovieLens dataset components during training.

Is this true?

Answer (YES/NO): NO